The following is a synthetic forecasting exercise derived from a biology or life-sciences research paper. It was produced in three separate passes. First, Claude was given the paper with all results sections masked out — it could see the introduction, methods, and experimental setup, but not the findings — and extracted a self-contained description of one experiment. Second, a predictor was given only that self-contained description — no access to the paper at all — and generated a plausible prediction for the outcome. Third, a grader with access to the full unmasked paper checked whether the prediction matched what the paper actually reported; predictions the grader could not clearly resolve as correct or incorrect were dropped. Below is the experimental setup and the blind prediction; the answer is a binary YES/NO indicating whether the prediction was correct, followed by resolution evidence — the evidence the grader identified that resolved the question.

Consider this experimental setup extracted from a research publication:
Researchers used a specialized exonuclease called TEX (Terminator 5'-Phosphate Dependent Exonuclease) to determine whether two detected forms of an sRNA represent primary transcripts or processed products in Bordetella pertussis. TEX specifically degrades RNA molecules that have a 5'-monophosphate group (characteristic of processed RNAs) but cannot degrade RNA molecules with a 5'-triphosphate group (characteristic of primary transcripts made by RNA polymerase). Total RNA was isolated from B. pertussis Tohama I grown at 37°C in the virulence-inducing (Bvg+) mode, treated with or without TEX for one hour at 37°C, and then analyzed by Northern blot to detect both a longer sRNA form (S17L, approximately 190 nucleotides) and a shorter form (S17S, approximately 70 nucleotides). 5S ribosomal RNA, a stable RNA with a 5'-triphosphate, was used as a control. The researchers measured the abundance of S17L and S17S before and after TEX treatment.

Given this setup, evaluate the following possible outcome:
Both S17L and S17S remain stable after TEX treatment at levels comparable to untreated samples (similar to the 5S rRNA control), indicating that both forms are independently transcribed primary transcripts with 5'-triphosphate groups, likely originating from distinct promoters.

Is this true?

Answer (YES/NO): NO